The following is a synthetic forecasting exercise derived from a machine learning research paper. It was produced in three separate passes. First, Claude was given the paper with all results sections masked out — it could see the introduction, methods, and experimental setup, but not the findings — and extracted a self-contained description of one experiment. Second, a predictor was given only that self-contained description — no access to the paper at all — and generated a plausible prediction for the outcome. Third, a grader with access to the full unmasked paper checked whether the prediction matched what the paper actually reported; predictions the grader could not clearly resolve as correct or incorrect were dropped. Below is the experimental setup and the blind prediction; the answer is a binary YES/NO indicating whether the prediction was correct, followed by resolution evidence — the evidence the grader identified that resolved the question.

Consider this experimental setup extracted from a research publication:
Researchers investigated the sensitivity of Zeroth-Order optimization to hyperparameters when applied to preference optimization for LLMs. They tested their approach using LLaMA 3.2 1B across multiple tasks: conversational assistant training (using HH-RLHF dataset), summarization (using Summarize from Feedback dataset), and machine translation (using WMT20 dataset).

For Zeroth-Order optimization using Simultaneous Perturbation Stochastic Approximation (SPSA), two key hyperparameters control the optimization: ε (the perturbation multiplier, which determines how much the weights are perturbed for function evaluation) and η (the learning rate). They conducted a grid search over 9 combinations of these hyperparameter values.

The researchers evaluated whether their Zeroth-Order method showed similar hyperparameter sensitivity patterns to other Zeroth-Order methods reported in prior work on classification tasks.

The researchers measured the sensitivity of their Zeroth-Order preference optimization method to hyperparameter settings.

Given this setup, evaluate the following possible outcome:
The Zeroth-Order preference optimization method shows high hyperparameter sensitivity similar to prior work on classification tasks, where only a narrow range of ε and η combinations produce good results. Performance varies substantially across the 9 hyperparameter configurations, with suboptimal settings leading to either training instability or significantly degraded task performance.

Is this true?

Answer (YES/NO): YES